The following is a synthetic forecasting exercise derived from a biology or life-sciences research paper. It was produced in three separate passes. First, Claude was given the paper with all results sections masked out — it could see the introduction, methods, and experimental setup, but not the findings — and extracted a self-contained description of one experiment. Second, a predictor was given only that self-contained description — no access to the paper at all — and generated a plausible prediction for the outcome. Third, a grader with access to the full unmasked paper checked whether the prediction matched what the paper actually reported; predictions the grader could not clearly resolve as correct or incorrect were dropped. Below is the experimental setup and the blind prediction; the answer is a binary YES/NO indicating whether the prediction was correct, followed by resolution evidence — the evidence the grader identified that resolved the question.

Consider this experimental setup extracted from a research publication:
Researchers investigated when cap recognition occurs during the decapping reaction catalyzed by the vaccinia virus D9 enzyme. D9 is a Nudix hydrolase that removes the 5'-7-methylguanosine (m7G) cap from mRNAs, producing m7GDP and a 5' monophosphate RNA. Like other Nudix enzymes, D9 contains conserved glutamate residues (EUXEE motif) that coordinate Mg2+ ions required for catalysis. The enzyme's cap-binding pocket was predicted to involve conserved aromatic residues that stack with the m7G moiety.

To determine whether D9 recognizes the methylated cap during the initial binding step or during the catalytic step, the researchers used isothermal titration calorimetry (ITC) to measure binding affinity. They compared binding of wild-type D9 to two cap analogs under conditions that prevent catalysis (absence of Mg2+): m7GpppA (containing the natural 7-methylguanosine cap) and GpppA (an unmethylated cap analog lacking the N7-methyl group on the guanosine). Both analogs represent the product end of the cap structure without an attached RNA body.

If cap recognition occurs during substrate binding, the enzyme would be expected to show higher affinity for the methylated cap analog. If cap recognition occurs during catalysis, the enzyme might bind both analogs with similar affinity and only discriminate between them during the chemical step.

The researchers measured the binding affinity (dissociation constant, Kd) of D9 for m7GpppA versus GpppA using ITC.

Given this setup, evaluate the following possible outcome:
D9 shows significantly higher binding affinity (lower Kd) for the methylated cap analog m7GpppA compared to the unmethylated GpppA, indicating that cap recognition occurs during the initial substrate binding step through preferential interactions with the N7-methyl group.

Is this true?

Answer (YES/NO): NO